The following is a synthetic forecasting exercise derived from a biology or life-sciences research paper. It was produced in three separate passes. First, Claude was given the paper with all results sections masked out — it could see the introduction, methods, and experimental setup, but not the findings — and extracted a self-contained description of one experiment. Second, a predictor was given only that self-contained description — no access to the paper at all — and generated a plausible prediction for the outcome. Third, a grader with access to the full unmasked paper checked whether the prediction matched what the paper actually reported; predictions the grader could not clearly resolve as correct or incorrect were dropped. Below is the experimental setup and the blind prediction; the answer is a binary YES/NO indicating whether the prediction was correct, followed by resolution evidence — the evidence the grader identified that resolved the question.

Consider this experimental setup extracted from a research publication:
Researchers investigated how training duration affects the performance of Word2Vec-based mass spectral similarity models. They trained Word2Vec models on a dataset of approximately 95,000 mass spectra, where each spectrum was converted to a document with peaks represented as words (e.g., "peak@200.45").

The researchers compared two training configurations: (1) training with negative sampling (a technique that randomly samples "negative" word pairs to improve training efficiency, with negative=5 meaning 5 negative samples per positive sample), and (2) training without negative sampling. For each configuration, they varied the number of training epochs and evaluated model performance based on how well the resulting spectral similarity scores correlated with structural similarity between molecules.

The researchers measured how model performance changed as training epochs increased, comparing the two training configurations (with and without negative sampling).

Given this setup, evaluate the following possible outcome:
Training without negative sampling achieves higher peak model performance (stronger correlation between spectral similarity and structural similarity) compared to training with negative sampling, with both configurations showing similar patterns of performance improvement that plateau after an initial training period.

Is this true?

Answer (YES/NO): NO